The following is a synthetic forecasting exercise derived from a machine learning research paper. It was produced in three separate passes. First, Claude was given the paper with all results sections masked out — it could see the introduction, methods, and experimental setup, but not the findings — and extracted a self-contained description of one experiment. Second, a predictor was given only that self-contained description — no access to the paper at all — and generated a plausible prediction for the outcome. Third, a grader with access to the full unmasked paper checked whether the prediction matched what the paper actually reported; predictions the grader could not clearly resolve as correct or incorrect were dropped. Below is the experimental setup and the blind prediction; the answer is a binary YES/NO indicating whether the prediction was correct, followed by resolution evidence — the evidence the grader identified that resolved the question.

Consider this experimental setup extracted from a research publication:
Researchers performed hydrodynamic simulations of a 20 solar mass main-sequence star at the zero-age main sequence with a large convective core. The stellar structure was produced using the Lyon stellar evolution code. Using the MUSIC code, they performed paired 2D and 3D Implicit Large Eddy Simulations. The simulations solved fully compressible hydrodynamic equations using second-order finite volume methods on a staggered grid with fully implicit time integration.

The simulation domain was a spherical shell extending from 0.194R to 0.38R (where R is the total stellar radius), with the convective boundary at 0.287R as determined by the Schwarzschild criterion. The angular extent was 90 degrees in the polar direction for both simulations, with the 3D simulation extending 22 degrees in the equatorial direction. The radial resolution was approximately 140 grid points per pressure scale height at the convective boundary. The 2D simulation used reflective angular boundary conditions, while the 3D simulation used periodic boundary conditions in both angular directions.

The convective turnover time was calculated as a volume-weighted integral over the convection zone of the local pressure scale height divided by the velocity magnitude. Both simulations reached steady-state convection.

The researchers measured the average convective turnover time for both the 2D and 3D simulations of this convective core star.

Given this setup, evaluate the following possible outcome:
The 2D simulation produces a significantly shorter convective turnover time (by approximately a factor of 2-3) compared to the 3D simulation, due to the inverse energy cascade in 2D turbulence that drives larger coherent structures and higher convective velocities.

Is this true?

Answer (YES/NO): YES